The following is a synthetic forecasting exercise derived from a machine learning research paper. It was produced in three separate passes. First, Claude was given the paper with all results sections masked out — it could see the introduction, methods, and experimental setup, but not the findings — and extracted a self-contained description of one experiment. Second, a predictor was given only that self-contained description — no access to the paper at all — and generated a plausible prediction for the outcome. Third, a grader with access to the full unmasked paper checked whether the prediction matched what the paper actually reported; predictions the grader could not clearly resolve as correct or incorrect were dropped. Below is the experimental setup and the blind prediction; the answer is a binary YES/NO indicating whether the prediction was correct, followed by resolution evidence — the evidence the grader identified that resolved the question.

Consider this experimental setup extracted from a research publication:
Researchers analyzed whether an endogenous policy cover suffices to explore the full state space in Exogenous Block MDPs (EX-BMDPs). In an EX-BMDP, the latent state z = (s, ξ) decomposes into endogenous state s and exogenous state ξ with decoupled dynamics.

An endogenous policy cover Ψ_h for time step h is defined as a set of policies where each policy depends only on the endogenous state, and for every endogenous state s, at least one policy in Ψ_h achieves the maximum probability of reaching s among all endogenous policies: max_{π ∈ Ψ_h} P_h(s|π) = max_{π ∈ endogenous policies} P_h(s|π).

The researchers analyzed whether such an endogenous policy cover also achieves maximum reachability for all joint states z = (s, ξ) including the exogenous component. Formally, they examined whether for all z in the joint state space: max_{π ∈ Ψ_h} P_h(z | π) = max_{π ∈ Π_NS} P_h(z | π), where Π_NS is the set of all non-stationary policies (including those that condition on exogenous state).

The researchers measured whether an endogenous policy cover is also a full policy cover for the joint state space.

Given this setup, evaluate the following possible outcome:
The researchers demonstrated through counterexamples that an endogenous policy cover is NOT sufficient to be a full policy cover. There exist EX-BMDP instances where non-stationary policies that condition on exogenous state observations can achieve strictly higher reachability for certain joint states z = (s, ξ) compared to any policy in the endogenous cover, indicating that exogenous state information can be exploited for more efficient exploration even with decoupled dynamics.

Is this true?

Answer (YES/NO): NO